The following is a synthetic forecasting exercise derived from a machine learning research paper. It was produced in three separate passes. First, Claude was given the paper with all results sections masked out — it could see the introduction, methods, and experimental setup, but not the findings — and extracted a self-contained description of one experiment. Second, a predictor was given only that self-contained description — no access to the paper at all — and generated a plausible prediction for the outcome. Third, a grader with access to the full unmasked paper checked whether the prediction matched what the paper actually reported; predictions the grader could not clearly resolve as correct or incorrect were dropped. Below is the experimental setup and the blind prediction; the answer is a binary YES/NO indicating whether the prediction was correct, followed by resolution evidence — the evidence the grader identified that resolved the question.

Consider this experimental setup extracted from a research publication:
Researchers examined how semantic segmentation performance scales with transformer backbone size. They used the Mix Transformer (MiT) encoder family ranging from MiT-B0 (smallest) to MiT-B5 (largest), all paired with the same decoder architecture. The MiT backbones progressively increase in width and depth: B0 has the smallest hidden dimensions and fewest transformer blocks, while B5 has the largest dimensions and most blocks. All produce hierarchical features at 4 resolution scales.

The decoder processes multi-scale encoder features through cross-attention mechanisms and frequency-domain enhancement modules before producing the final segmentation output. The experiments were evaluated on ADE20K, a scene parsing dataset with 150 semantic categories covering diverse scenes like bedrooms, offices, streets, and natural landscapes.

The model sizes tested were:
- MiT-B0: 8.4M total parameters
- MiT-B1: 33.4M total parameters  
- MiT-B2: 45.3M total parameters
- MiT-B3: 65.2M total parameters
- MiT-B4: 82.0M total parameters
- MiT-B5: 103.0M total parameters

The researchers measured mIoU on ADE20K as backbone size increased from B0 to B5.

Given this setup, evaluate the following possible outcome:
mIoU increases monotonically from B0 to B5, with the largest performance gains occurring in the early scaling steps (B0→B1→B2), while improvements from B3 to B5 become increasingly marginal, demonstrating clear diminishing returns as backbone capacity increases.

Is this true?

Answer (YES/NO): NO